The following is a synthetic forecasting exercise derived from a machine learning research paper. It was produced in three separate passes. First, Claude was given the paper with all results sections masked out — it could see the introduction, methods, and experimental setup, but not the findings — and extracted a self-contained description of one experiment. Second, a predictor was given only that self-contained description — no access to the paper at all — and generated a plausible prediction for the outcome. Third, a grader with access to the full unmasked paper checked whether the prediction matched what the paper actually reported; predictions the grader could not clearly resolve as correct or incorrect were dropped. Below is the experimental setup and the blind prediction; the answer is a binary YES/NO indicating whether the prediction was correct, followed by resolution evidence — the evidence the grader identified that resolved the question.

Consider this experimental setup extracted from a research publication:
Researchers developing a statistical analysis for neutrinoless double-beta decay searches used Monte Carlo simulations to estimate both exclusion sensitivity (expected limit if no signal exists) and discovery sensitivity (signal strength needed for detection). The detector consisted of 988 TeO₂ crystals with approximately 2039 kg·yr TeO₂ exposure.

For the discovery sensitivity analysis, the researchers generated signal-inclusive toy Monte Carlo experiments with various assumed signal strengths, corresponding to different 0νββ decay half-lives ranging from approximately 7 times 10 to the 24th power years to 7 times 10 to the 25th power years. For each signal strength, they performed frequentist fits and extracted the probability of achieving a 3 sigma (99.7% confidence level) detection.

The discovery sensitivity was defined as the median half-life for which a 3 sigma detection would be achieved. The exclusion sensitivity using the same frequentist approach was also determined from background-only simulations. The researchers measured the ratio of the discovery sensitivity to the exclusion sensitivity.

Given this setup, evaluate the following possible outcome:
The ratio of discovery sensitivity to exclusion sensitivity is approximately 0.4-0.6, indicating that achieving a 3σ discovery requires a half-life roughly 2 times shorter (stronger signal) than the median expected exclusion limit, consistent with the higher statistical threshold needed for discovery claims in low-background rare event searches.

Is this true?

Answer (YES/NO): YES